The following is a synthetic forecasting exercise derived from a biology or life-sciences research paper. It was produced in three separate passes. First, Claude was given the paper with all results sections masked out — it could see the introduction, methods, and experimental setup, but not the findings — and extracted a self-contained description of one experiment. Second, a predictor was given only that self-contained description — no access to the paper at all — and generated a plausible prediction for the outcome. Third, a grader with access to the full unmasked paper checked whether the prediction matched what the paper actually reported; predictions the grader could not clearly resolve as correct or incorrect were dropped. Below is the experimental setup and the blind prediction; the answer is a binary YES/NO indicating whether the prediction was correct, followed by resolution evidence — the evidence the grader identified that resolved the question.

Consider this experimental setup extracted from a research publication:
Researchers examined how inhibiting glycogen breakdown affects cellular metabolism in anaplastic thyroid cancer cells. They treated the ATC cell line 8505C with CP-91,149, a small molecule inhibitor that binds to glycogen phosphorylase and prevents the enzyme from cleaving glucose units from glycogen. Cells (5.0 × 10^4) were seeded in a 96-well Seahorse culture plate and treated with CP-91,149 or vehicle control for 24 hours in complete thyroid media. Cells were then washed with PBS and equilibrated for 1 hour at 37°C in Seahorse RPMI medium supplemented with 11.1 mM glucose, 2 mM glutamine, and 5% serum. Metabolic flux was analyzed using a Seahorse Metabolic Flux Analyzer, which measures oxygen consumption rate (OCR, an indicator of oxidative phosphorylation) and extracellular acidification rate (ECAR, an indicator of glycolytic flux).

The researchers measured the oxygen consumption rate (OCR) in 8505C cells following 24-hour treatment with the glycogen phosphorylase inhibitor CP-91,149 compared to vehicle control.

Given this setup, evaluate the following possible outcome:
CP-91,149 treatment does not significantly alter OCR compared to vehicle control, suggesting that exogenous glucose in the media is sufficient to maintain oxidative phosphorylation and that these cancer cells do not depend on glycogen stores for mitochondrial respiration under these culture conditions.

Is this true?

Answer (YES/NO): NO